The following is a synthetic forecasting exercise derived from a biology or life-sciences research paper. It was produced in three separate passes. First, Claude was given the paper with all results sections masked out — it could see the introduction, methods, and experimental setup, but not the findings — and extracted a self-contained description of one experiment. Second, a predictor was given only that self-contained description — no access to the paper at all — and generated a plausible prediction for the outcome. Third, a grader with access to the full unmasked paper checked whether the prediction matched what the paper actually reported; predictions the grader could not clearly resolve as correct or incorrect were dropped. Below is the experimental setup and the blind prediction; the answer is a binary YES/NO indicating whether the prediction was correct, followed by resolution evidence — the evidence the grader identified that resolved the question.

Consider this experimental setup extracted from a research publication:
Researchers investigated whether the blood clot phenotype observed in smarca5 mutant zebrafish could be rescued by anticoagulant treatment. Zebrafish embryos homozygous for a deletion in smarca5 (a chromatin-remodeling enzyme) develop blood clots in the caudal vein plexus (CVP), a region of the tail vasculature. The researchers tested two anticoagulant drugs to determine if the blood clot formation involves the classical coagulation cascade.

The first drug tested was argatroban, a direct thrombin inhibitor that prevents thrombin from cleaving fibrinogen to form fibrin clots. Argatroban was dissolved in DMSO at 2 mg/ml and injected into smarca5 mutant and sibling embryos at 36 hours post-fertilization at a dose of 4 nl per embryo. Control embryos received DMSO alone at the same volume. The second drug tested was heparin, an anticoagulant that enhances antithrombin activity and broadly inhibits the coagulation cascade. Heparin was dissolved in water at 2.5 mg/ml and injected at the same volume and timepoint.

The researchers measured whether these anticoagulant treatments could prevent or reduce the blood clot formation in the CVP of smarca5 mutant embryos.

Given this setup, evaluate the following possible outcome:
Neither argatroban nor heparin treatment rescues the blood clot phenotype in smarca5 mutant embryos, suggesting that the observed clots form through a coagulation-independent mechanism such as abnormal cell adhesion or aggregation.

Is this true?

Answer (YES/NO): NO